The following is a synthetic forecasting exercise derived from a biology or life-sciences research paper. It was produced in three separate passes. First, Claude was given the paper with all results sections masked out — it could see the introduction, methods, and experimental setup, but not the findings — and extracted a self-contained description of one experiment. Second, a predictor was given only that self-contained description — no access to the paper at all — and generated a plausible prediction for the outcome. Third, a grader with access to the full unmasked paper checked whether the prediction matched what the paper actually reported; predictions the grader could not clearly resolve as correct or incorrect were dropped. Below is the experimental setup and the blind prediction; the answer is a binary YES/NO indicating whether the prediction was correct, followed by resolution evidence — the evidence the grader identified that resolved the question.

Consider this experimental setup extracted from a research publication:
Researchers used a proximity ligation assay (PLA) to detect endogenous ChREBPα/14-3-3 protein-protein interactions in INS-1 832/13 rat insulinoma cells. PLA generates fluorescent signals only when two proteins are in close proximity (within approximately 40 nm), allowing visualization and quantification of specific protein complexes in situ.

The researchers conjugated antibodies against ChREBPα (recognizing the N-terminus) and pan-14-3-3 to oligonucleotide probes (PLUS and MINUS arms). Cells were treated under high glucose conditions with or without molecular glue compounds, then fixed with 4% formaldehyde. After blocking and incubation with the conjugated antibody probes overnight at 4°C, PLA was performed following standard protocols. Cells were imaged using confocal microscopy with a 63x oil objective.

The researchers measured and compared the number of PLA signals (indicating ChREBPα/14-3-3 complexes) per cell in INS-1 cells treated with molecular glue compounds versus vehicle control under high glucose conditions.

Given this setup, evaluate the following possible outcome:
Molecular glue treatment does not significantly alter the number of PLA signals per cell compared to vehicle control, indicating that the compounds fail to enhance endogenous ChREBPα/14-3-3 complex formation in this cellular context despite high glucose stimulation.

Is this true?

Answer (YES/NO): NO